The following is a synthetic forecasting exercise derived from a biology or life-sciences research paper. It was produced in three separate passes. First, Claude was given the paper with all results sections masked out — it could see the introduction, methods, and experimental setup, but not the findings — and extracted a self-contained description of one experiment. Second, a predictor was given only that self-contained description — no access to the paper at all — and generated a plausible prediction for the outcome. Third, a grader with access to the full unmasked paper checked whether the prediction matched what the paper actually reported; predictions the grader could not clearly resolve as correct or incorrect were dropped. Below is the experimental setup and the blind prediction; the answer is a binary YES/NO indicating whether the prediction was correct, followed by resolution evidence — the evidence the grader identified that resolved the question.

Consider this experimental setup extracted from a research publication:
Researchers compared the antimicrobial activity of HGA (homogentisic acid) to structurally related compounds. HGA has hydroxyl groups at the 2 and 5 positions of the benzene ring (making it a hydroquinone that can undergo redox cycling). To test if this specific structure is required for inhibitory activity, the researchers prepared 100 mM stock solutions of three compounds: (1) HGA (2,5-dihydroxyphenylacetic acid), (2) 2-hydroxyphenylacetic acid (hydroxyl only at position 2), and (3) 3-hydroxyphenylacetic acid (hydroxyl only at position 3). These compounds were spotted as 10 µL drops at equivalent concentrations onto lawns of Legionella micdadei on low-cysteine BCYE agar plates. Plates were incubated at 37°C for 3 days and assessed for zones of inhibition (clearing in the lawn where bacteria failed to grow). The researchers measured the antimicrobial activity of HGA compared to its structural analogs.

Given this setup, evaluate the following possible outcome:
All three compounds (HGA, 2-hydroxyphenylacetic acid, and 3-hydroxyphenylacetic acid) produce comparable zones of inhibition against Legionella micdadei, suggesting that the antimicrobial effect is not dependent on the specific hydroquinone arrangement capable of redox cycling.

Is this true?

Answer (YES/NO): NO